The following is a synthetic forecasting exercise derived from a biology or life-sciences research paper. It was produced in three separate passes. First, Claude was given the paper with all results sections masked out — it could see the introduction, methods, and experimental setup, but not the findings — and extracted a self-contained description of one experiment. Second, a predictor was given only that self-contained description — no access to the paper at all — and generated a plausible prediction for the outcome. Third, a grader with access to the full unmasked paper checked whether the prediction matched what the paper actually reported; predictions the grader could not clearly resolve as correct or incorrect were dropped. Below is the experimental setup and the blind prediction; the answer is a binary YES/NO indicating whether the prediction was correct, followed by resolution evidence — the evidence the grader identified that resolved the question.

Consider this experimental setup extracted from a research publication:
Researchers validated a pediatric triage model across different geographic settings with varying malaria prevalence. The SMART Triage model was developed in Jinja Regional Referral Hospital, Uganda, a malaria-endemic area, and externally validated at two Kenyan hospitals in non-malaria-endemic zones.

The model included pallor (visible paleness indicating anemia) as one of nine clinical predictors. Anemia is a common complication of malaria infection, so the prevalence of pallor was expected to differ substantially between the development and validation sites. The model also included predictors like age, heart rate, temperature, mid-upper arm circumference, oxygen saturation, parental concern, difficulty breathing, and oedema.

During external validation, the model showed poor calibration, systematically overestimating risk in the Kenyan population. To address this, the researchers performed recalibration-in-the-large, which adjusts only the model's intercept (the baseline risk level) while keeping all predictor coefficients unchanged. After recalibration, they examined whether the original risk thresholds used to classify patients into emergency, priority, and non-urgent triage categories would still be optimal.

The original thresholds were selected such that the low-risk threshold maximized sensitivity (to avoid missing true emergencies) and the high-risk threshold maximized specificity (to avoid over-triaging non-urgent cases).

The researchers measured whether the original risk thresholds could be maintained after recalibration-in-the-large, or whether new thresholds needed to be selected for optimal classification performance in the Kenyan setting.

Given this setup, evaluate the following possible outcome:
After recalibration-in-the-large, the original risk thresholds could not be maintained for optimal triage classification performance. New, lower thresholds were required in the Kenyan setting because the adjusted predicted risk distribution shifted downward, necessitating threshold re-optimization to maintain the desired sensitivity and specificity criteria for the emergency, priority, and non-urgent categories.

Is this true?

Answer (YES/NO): YES